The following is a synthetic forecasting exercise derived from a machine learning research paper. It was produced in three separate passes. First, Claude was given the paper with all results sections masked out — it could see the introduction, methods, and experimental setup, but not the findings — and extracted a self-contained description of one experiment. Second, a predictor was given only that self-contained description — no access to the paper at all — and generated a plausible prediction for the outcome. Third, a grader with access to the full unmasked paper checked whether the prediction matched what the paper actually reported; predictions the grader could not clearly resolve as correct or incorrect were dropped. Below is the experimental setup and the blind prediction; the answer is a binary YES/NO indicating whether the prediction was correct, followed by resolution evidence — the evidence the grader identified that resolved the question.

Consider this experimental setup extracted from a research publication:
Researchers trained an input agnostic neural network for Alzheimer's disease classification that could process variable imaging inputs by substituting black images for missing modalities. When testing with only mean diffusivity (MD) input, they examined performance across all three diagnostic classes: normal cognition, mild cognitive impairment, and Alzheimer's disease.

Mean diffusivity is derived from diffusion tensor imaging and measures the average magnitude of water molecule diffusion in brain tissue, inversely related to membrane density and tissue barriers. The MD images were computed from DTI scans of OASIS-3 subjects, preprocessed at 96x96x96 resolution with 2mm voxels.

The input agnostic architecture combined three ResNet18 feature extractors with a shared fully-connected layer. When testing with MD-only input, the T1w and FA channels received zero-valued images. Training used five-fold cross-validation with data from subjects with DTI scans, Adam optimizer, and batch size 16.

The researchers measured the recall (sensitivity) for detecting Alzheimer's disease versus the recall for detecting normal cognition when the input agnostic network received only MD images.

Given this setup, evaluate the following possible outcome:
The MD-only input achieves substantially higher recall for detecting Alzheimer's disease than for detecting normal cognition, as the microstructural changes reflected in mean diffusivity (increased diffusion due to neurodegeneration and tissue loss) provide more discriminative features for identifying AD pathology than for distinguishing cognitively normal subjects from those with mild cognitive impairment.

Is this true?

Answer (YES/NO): NO